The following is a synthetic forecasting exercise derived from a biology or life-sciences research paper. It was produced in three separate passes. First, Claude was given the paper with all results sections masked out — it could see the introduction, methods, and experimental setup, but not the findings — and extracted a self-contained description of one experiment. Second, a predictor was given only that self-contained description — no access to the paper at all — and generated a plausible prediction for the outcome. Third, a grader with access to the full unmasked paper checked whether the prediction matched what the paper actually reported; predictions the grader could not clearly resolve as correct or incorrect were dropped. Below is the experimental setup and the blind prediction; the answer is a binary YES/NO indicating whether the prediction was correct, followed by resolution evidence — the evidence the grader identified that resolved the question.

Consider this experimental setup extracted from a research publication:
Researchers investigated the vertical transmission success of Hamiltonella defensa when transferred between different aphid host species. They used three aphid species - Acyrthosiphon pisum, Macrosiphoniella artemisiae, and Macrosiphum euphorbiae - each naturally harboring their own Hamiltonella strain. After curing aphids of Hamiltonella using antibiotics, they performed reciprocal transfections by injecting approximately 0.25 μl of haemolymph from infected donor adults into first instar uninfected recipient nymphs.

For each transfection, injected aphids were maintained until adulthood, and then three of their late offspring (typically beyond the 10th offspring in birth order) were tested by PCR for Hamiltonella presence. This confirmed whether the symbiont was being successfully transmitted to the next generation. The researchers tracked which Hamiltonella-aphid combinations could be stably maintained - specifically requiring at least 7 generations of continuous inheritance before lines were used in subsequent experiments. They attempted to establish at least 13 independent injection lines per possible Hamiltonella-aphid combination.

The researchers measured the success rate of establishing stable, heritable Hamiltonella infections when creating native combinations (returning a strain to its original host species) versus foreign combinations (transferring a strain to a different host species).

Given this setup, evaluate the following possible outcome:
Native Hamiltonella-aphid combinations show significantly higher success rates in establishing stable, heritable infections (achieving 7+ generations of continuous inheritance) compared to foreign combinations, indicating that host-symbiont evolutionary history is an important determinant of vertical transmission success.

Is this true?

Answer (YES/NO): YES